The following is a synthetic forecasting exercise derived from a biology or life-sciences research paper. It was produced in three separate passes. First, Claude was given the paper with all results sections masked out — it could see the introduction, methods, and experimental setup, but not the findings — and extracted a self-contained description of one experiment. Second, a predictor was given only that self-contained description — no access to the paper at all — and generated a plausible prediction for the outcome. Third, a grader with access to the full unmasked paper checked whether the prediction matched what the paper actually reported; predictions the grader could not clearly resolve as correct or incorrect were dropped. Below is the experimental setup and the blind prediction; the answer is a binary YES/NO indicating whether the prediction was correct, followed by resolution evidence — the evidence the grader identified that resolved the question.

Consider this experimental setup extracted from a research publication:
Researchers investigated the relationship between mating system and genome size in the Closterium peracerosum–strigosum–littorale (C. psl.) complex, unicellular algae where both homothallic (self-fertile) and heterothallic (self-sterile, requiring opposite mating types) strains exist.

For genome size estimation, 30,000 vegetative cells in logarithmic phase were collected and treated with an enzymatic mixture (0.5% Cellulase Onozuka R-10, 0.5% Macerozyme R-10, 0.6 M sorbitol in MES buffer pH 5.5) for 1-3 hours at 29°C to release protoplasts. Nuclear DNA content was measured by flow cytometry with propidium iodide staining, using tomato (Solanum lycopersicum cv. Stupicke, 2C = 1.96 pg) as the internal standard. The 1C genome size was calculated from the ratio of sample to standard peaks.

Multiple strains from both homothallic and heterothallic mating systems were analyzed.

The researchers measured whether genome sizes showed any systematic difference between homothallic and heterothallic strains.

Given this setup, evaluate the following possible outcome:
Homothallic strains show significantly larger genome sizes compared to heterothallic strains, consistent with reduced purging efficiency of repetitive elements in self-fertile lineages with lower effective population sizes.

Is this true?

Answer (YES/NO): NO